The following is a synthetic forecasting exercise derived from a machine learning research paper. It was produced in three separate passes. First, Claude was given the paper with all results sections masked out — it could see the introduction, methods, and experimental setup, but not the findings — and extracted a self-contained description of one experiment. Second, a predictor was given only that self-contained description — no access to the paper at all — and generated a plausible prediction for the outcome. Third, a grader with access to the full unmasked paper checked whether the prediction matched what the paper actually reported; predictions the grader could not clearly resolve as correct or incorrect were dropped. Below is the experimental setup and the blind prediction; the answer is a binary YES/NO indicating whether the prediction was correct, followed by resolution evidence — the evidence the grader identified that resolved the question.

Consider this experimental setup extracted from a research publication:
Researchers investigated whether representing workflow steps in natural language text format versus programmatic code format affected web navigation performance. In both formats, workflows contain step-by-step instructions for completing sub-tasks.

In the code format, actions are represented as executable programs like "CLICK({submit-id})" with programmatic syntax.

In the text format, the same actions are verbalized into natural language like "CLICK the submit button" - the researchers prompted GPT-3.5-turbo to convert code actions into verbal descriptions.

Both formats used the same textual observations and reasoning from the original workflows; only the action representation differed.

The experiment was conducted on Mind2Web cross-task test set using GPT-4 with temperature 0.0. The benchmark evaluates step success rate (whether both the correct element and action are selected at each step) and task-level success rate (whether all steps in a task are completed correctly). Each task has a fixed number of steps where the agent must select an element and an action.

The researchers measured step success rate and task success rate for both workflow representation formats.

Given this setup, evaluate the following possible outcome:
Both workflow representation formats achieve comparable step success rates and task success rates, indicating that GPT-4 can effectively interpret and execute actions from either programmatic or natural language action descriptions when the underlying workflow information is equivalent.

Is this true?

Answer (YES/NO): YES